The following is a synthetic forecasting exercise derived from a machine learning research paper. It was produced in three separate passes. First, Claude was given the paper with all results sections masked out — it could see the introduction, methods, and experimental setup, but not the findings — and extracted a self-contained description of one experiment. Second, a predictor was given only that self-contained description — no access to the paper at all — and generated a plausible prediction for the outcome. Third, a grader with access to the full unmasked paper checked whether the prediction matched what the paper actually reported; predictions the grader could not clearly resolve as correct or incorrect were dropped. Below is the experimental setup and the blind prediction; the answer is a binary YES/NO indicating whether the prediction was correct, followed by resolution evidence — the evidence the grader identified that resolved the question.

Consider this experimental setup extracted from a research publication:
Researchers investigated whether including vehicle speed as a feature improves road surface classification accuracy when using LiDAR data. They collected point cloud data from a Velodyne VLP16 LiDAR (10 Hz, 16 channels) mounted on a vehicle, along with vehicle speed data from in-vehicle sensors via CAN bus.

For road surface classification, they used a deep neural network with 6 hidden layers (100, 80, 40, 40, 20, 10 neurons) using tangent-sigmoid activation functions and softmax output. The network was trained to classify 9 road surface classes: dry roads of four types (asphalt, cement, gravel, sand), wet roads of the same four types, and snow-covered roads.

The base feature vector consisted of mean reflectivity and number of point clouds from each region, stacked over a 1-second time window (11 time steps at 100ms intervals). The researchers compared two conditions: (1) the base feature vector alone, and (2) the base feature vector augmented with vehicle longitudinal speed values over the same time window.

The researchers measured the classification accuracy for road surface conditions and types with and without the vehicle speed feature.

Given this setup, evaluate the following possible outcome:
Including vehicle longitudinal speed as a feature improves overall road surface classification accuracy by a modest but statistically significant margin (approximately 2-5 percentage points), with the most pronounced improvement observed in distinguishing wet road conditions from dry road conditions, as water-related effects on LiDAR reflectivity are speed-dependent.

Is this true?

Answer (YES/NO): NO